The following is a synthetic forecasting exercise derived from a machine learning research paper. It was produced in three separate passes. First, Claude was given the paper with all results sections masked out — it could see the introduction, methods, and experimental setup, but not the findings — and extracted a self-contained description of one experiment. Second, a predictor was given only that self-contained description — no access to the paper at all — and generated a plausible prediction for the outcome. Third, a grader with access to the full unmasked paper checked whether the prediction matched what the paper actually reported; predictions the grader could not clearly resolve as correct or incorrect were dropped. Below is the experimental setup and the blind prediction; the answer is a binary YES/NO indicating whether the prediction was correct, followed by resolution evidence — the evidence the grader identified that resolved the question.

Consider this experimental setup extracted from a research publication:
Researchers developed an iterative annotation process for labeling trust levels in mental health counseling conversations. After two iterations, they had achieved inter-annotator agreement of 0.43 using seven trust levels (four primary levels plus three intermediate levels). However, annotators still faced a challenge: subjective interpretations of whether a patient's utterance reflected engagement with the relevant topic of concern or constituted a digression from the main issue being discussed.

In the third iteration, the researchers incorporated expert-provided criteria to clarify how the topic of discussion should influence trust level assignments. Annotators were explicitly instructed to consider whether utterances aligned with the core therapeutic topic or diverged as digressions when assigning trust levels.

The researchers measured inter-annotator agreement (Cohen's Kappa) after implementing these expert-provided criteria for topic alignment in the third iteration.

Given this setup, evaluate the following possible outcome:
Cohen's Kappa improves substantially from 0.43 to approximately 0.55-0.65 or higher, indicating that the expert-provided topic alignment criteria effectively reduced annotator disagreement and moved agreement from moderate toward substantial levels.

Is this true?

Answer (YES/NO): YES